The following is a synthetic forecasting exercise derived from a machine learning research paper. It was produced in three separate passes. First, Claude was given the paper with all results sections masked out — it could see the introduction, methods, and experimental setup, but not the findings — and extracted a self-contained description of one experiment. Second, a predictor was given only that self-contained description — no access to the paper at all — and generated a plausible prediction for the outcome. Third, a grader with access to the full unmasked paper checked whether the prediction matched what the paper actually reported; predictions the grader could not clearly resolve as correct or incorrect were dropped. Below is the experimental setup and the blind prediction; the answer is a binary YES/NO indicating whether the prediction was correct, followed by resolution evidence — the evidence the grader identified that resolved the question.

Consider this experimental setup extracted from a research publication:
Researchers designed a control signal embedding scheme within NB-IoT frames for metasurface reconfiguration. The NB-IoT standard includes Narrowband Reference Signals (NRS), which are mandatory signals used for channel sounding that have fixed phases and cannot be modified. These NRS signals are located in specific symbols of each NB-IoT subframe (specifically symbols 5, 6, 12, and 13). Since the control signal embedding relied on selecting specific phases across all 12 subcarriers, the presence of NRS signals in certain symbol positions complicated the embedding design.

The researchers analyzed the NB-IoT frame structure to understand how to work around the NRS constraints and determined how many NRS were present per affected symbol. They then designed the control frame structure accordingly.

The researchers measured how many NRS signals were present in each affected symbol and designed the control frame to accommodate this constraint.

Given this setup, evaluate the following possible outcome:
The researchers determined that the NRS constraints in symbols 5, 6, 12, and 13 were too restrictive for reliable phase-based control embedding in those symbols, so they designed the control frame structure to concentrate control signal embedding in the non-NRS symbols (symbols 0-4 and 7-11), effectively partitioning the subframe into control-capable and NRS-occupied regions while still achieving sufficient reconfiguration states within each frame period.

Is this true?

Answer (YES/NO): YES